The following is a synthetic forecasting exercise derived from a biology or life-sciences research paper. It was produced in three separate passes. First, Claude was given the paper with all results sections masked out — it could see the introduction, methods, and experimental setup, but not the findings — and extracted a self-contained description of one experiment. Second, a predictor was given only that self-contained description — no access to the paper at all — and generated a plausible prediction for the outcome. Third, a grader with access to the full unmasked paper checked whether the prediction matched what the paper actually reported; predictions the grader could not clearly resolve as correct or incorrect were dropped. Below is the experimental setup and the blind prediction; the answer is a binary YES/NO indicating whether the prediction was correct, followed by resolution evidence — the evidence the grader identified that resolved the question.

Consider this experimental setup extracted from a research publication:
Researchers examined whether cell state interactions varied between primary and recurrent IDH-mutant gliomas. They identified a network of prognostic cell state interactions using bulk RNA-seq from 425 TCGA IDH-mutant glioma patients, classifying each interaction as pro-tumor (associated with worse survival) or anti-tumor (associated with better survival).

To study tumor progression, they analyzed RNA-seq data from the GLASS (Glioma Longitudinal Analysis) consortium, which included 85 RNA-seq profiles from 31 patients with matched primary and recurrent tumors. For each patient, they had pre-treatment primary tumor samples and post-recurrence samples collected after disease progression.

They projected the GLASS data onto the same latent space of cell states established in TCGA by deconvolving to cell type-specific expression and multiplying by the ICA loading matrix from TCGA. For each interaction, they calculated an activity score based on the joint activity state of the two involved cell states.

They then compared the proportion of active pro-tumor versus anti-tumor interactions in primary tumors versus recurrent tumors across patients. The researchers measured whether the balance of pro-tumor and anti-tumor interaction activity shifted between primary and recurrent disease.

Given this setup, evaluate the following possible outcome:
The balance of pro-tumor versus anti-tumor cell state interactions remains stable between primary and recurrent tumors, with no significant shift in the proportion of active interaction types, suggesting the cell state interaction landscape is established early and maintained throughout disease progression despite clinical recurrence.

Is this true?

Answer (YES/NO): NO